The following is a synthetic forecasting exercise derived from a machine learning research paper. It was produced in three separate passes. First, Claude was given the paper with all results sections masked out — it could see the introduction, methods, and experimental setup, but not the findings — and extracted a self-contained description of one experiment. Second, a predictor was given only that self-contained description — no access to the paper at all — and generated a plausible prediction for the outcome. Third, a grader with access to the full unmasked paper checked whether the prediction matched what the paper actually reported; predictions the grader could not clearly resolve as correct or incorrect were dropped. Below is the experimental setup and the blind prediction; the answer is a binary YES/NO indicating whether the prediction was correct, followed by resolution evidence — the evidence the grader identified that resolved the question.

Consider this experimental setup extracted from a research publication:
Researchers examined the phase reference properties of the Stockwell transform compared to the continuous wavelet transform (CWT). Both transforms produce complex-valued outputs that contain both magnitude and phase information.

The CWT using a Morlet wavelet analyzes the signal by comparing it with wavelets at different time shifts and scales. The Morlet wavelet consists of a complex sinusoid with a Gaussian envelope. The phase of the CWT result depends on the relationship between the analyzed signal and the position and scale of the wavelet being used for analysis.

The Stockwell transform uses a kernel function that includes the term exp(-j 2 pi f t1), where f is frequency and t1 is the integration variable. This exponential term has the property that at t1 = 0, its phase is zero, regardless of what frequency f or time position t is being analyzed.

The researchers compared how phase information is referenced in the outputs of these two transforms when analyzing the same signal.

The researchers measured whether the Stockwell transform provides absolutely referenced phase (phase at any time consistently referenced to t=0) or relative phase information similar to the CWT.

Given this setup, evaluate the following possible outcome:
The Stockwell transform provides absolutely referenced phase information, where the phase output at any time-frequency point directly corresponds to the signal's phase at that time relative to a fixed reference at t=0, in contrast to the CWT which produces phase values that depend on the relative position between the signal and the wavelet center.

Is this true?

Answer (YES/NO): YES